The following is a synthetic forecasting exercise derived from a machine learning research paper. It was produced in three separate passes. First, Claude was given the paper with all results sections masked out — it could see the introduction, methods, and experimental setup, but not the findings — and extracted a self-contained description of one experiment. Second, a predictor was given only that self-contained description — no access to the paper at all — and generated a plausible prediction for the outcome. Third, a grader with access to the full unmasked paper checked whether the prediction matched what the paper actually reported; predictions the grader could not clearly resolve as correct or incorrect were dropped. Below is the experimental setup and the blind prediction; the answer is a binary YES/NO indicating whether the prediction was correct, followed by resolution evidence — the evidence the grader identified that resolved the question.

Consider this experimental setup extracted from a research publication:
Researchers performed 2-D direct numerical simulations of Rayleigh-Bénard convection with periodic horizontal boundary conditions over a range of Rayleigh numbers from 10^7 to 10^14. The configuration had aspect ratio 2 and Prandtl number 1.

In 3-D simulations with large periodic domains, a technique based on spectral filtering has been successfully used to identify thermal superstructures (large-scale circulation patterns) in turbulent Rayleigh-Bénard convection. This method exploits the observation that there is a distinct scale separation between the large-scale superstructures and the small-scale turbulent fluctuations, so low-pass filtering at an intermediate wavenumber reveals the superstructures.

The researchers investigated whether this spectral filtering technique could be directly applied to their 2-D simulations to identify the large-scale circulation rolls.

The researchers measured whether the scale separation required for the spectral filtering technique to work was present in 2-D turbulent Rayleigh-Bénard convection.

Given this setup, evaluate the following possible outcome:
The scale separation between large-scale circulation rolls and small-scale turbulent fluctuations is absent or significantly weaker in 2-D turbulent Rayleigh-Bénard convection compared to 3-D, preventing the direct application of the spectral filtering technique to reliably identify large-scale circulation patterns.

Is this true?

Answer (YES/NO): YES